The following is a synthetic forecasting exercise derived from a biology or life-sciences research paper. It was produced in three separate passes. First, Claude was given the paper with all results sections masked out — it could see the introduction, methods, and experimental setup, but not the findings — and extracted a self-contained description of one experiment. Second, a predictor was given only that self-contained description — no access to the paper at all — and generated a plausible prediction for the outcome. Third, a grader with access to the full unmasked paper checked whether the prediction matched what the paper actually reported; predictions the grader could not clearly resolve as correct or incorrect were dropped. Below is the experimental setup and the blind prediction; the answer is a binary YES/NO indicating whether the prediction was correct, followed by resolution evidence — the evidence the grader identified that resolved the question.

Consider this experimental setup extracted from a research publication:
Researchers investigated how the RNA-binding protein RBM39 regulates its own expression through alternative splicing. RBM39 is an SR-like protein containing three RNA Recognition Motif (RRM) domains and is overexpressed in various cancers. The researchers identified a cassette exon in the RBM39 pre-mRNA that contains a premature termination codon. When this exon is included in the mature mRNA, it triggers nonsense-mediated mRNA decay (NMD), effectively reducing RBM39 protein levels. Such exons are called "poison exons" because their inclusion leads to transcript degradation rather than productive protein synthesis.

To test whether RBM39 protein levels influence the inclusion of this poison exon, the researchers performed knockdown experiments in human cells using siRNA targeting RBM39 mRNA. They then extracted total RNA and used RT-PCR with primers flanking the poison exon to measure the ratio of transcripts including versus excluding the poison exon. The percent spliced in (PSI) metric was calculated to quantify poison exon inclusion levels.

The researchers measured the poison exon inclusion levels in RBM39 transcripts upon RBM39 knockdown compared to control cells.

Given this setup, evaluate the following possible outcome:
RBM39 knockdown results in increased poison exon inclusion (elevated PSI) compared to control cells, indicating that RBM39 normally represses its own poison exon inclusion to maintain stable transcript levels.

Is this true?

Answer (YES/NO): NO